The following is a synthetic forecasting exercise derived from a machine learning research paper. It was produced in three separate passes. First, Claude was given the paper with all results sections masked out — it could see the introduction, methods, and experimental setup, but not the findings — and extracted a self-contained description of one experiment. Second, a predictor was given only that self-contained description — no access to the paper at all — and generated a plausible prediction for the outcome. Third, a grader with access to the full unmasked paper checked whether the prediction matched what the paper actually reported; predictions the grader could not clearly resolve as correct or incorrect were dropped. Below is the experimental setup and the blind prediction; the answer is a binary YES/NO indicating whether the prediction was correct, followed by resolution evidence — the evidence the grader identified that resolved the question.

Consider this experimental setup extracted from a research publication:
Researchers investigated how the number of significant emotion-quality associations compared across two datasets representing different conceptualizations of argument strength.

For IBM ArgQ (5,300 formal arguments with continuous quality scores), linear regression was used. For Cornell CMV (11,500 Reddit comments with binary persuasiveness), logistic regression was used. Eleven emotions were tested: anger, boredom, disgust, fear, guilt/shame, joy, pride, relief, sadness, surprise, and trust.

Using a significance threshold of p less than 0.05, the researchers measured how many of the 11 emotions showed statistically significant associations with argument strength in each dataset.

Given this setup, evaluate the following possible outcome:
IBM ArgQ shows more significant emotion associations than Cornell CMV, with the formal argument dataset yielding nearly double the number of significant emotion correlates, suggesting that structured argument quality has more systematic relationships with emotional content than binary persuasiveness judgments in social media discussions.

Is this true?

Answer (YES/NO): YES